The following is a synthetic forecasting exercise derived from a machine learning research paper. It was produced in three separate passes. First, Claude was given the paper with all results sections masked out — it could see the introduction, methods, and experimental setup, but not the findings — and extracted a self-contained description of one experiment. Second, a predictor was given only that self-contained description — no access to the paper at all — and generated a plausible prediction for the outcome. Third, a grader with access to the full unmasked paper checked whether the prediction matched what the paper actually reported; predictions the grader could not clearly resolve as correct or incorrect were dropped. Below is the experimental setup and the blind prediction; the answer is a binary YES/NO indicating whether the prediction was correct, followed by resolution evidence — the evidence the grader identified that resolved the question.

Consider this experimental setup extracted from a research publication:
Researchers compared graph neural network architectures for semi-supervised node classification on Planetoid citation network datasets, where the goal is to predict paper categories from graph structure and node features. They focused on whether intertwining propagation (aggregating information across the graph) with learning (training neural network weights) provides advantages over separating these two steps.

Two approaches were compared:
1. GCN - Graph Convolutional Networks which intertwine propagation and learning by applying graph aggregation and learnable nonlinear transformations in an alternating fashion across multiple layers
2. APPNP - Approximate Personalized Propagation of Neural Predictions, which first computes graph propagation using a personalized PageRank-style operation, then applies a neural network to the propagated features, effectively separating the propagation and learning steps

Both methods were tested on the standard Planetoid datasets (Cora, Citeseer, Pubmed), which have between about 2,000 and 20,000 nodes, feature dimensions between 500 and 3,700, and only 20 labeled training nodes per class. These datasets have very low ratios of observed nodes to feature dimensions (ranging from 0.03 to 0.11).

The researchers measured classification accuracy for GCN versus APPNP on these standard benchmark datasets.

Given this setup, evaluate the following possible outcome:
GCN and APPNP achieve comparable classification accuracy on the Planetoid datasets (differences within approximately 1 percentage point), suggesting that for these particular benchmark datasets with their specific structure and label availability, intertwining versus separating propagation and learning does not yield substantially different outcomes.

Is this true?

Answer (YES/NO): NO